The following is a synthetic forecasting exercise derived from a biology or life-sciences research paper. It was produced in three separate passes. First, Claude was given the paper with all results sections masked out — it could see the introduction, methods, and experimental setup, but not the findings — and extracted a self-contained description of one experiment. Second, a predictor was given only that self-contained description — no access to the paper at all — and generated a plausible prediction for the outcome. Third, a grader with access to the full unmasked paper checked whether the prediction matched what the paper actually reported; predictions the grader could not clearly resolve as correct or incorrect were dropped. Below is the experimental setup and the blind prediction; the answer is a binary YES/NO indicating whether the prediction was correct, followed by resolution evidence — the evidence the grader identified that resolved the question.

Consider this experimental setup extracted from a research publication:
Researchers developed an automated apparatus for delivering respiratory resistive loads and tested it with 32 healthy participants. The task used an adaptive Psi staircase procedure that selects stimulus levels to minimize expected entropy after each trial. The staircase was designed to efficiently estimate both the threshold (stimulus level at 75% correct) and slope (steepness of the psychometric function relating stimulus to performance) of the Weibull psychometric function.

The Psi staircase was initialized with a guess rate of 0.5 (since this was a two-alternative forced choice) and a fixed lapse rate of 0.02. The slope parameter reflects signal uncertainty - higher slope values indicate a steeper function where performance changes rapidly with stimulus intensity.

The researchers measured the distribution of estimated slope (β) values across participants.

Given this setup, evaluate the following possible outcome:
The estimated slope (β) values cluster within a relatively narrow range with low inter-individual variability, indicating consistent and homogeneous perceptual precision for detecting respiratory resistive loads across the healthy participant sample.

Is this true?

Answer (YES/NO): NO